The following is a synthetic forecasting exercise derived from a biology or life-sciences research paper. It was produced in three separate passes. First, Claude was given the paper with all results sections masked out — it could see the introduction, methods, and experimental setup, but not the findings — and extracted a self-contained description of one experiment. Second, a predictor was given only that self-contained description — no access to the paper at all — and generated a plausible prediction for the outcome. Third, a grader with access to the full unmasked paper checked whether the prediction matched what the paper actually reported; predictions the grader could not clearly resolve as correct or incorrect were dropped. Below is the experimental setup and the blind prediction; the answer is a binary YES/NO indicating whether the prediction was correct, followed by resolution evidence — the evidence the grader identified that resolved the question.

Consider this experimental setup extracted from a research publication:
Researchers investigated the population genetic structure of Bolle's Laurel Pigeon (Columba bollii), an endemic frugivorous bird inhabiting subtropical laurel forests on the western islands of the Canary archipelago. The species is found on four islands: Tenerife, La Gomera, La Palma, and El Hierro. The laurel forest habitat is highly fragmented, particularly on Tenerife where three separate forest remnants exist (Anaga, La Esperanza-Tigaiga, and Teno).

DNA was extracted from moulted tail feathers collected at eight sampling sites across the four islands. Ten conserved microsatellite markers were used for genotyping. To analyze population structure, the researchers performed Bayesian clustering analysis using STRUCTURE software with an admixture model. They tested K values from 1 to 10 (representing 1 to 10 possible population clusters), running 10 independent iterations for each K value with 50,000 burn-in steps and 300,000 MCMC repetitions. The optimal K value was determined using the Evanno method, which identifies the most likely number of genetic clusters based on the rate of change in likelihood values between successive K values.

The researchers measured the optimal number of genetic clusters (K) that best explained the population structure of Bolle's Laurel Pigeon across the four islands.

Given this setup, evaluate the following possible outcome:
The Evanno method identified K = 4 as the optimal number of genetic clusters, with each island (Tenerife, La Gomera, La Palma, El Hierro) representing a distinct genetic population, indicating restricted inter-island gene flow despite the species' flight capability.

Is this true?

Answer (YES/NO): NO